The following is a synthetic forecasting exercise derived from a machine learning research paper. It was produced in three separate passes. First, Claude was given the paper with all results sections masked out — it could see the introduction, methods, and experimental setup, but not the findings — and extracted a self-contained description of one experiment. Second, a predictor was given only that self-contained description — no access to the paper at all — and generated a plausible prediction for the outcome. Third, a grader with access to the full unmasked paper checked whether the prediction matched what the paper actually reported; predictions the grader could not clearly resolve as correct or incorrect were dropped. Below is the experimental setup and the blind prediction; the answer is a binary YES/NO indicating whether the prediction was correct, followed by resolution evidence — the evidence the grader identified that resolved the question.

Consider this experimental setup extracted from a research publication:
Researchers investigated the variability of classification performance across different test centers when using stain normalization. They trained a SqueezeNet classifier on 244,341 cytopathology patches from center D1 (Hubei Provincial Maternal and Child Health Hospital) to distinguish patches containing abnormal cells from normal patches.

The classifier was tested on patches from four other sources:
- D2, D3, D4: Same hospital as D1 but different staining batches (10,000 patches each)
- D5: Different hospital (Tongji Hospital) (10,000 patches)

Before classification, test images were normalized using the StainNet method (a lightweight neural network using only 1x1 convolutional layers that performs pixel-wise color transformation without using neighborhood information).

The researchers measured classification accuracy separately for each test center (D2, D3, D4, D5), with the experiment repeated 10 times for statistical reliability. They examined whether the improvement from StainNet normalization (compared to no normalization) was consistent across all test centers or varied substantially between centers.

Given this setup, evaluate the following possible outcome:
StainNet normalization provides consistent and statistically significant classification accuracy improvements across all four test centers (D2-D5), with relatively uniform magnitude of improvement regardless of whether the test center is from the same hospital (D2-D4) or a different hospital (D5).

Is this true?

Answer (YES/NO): NO